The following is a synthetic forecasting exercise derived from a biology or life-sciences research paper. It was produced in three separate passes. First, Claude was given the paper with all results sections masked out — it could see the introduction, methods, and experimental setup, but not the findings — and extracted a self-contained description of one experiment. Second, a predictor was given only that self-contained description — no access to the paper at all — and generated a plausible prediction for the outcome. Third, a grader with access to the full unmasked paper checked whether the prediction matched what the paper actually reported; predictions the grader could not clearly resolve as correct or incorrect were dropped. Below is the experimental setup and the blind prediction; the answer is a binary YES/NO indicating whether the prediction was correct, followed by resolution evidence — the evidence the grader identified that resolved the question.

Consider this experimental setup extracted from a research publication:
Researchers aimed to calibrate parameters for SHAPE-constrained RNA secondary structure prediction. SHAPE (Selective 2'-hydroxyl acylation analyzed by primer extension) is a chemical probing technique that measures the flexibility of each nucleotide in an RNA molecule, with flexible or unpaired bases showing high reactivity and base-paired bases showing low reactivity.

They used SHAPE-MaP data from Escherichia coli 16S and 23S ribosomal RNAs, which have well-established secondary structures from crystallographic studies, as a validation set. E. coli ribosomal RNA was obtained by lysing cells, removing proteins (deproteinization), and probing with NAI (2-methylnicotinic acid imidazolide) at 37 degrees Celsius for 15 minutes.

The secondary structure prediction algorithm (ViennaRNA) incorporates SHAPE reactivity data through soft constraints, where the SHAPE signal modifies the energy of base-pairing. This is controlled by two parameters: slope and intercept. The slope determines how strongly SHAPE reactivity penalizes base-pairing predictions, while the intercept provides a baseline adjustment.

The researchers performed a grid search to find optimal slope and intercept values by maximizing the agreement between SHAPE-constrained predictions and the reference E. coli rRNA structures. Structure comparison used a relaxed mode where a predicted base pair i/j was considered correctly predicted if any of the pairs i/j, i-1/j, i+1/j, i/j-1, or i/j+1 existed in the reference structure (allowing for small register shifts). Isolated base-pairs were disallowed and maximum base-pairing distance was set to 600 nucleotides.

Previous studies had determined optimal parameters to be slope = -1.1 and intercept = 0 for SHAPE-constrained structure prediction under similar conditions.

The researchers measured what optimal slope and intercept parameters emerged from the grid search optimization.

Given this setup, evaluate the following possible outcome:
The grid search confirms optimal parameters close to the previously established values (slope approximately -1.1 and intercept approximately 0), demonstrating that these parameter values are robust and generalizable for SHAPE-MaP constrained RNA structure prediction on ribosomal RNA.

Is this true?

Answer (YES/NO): NO